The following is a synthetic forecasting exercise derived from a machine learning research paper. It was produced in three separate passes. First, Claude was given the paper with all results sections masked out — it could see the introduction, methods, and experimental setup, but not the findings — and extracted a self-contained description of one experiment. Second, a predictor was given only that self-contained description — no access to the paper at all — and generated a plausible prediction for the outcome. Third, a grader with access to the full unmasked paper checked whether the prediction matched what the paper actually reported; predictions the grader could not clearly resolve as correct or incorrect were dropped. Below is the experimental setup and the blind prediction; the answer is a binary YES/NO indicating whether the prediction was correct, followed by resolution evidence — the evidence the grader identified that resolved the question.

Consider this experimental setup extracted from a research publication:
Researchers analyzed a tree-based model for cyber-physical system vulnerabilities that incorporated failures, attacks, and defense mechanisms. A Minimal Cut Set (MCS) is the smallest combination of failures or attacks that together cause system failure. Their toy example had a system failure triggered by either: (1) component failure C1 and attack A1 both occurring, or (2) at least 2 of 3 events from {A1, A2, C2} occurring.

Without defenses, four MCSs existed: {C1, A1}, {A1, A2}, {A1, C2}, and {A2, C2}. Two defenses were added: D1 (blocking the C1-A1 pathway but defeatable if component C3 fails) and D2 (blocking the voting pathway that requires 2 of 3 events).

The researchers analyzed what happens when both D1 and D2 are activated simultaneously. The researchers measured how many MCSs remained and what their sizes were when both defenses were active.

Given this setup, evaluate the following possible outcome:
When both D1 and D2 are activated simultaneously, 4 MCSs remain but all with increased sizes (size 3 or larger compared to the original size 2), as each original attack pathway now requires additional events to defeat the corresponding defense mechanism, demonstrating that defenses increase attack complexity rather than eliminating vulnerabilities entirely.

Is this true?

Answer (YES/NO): NO